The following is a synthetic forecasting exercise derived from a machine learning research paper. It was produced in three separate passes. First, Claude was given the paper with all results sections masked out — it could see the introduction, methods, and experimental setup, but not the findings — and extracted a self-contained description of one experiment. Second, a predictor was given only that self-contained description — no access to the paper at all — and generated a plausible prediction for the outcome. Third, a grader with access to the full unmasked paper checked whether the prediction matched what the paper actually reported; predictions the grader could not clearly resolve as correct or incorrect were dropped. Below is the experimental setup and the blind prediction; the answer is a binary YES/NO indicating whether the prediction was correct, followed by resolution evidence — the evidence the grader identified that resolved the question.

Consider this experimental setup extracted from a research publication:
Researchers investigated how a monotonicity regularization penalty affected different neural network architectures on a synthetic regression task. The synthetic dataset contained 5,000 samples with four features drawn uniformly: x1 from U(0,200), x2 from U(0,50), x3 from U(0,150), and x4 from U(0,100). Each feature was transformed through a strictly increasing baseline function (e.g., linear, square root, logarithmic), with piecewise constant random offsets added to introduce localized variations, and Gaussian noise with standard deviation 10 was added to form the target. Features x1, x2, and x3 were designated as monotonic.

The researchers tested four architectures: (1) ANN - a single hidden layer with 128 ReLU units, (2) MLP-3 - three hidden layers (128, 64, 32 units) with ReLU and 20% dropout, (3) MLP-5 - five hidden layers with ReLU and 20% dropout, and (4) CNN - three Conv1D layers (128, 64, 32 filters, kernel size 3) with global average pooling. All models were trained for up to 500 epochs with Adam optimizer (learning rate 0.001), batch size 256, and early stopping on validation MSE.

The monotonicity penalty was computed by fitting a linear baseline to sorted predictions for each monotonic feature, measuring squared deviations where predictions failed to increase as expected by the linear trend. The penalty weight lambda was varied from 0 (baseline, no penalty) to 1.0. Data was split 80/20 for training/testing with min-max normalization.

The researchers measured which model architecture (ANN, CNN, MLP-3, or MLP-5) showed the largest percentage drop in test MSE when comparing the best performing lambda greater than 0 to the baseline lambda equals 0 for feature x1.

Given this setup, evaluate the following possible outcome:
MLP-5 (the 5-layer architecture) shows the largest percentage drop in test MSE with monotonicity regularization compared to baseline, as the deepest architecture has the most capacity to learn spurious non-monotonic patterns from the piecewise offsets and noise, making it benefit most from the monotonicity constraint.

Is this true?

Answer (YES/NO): YES